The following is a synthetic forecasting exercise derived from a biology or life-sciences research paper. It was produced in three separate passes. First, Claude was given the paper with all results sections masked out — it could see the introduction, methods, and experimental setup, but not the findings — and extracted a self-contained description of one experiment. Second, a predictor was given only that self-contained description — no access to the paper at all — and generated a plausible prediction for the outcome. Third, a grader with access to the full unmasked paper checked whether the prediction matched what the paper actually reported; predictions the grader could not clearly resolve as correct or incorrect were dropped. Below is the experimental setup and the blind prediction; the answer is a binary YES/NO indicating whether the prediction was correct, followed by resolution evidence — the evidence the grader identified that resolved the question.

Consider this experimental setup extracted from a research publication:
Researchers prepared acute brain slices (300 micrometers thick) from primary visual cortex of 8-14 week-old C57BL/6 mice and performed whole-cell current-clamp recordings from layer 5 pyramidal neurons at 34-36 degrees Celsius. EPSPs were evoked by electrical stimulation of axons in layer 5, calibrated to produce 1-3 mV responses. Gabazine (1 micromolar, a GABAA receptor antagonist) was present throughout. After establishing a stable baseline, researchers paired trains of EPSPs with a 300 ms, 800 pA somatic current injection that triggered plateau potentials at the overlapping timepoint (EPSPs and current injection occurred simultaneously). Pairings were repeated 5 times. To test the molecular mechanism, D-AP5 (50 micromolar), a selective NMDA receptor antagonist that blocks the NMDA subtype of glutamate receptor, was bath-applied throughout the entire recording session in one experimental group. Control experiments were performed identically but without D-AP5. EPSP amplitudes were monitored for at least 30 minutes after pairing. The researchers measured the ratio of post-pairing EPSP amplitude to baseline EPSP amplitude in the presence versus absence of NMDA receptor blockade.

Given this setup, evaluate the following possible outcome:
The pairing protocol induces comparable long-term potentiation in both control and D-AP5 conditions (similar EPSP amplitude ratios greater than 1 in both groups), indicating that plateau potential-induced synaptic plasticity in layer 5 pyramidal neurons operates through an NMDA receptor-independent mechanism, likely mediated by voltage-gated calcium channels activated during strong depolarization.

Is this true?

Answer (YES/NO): NO